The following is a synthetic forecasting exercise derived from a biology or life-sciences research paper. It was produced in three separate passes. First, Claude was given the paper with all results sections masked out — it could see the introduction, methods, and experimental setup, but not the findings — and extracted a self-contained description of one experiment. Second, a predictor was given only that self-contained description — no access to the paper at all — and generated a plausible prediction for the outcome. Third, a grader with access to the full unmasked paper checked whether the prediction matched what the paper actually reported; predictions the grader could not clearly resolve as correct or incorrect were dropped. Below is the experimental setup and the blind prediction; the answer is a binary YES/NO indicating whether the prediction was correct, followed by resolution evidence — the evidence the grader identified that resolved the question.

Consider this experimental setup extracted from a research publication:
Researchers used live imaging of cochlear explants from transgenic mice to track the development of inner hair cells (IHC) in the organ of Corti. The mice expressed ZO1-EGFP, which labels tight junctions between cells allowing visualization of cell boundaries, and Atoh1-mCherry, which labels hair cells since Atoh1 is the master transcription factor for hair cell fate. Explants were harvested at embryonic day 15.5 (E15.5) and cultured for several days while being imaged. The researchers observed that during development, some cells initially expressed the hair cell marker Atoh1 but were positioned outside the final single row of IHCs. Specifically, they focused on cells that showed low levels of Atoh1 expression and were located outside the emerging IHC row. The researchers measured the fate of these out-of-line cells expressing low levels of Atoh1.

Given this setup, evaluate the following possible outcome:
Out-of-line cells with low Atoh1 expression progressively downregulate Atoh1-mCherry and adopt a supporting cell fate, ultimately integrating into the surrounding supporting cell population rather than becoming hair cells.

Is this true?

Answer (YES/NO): NO